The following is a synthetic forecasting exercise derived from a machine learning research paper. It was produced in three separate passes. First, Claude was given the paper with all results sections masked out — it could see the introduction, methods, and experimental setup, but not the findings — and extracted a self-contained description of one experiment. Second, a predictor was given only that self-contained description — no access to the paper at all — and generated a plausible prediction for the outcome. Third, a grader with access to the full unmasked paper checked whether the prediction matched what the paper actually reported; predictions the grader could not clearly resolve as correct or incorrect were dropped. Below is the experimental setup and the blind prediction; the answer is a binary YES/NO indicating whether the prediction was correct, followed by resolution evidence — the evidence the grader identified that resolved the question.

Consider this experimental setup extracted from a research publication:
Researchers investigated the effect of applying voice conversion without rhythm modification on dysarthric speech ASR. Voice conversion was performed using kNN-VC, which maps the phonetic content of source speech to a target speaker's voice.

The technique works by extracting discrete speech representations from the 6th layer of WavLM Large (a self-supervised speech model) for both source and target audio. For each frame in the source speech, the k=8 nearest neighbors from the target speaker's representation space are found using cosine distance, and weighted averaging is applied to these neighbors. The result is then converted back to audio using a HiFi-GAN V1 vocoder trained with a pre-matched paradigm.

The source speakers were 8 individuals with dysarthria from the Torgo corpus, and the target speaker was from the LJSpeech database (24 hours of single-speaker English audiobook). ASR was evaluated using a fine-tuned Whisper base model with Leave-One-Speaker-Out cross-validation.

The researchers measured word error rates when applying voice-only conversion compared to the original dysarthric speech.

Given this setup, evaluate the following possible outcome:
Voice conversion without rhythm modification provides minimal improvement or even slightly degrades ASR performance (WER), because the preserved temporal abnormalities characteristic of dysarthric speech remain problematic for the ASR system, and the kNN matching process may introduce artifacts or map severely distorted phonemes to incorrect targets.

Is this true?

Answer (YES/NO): YES